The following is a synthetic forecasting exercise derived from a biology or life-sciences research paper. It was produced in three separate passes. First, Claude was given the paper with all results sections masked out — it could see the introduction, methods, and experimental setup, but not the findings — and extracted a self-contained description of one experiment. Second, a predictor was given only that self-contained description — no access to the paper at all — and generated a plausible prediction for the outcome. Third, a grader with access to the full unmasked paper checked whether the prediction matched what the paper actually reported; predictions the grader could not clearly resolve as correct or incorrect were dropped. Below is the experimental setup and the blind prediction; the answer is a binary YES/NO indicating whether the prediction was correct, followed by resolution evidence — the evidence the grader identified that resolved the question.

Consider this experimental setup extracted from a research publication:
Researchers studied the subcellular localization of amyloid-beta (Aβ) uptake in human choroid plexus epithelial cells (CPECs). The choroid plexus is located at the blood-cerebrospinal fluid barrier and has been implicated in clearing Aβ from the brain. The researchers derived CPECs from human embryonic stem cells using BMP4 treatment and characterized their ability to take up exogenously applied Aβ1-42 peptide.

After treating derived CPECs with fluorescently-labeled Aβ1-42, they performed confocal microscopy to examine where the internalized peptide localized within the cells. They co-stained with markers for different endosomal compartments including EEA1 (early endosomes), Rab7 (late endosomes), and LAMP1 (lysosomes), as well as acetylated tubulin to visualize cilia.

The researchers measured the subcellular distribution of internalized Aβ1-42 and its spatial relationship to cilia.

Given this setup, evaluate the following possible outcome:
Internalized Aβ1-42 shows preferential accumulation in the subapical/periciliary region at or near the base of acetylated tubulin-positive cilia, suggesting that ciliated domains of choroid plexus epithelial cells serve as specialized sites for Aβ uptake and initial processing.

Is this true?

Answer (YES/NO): YES